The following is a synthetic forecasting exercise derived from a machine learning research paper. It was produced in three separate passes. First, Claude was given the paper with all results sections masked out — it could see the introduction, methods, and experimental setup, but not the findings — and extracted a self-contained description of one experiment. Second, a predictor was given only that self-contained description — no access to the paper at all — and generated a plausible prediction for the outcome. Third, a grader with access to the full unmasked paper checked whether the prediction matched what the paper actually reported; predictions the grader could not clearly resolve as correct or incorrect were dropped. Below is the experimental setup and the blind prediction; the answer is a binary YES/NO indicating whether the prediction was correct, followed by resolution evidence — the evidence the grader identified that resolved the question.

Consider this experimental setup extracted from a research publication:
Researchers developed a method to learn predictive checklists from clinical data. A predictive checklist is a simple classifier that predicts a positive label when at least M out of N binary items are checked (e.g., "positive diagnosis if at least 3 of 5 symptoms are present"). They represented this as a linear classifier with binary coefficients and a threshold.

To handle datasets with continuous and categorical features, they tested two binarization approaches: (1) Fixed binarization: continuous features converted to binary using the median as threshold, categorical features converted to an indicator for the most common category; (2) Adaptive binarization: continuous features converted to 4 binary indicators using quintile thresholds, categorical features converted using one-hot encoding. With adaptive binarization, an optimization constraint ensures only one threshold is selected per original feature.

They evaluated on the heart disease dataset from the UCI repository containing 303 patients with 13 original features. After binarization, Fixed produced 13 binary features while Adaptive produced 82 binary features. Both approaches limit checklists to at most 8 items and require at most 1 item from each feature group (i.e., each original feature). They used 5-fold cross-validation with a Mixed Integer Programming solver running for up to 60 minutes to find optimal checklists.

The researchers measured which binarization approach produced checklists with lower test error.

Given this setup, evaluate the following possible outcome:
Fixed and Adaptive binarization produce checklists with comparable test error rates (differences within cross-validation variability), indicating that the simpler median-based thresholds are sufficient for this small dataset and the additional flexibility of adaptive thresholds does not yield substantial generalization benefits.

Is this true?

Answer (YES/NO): NO